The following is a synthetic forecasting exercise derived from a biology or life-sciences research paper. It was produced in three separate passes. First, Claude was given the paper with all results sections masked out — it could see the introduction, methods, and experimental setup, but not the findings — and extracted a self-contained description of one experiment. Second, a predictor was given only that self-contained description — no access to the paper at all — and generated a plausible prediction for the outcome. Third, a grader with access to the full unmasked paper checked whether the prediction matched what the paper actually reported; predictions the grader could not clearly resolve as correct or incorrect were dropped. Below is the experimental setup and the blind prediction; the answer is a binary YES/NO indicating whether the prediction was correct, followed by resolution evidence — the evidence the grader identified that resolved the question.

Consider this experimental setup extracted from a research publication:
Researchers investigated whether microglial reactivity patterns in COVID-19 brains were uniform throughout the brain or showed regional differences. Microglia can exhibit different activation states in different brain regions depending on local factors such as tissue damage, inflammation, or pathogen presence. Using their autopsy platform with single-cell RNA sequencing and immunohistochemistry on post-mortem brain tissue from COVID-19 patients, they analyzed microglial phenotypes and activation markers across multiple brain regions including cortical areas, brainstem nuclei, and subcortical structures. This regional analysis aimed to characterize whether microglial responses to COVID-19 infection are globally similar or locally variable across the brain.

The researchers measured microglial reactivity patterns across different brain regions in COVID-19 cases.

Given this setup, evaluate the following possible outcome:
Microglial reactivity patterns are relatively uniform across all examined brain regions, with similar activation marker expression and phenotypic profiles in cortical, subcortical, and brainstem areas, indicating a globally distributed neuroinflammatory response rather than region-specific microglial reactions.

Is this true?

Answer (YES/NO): NO